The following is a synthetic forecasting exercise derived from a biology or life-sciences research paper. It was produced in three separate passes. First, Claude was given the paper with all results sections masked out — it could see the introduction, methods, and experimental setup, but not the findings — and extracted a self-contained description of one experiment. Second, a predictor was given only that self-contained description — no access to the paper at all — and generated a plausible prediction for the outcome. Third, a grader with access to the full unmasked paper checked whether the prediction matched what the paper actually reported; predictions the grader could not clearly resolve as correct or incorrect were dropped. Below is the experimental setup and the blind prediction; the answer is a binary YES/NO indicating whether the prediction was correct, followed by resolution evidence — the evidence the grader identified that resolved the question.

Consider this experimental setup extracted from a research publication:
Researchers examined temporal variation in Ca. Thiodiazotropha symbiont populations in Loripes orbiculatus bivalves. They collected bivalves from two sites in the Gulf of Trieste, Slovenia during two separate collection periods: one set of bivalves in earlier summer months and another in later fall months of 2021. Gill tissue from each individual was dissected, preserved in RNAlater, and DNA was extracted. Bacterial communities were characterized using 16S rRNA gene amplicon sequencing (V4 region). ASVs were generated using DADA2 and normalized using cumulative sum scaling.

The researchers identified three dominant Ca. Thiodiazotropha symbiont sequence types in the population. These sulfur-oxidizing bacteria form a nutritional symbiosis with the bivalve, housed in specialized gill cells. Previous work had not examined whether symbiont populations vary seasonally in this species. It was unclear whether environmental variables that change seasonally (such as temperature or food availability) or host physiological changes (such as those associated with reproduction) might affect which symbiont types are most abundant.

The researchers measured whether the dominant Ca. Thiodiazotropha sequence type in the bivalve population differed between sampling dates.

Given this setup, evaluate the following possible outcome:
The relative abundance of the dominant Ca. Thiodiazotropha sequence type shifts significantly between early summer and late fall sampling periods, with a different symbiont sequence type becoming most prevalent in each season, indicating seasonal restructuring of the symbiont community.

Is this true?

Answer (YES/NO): YES